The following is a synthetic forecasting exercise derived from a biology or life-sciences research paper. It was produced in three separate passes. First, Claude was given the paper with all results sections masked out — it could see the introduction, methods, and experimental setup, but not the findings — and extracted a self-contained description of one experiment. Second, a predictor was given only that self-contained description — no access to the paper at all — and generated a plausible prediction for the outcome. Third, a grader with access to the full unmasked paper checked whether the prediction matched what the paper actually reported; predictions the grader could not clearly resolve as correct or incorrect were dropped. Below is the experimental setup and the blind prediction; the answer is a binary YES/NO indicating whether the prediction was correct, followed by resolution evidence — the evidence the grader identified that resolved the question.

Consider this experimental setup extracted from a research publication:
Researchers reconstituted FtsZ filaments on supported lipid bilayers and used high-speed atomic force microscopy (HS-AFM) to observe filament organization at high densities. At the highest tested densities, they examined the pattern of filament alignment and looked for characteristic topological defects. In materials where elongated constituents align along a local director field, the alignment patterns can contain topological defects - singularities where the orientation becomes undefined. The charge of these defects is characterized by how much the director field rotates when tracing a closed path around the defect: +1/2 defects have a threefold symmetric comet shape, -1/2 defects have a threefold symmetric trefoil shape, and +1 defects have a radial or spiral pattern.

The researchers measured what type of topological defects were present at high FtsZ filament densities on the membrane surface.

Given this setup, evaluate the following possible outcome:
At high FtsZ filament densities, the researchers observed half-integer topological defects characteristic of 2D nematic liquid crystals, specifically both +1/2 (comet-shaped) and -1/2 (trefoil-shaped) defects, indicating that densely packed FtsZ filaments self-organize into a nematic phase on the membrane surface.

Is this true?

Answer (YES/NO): YES